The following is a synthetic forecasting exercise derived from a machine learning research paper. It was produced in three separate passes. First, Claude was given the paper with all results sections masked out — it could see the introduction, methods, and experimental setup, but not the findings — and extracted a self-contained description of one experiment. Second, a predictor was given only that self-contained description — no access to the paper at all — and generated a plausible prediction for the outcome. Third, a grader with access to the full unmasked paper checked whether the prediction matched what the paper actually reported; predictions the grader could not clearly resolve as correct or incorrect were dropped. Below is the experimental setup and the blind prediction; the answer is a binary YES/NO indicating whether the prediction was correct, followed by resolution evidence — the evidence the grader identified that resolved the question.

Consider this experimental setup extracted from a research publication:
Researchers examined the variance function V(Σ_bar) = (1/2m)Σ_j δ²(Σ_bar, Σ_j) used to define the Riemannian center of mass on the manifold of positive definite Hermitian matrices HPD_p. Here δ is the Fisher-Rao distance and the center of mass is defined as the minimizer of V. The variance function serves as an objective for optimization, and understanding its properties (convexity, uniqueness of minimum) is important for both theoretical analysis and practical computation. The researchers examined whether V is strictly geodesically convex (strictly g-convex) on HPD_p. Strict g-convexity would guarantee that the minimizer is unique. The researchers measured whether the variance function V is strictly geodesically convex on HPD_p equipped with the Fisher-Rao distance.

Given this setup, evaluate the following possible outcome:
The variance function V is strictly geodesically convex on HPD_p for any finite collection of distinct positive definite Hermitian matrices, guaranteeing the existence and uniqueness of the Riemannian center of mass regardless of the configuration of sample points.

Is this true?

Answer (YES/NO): YES